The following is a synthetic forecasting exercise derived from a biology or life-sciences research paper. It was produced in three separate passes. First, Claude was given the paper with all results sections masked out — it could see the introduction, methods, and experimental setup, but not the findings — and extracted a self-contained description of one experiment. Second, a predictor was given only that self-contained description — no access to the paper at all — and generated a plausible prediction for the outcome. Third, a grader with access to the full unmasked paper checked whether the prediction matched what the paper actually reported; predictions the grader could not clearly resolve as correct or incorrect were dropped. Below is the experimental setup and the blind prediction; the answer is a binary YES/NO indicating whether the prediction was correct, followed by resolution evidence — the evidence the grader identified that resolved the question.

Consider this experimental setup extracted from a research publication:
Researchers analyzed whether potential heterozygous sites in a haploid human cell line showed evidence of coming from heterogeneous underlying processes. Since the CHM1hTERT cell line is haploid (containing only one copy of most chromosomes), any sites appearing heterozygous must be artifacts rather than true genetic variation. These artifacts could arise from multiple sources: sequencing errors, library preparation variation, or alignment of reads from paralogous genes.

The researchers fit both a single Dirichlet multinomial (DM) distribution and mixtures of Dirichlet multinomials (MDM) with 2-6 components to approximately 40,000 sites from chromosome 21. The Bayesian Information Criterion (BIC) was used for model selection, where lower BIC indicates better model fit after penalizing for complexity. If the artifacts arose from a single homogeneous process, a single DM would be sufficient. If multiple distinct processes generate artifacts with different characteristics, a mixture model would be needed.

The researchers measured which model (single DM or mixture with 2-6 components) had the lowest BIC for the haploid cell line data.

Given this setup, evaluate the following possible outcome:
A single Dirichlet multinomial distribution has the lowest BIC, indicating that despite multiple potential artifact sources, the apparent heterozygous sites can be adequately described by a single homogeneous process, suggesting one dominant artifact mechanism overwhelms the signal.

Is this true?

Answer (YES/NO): NO